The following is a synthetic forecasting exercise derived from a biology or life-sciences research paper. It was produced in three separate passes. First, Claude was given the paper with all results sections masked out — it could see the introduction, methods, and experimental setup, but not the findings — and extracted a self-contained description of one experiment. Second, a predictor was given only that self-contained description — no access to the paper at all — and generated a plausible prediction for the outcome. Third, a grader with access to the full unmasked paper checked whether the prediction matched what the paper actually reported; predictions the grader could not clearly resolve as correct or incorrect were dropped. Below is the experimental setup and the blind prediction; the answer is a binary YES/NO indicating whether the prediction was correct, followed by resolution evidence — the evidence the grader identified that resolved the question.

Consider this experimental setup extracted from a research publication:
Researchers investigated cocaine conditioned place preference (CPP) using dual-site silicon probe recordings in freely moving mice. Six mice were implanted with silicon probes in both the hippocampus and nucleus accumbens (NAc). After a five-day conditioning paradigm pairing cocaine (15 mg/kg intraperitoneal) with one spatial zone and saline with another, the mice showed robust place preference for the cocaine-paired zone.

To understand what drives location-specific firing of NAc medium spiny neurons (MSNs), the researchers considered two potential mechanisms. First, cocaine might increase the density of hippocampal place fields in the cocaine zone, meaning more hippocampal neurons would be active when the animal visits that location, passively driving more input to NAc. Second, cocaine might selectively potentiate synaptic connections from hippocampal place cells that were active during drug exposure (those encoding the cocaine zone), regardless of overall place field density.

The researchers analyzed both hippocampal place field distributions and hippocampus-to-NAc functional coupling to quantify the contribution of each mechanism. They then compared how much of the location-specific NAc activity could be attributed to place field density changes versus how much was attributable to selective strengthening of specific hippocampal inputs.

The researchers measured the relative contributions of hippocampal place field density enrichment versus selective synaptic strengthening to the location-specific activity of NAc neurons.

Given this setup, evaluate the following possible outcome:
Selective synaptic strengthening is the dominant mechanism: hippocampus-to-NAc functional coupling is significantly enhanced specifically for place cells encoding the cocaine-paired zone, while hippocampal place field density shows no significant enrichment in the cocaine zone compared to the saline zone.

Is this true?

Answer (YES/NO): NO